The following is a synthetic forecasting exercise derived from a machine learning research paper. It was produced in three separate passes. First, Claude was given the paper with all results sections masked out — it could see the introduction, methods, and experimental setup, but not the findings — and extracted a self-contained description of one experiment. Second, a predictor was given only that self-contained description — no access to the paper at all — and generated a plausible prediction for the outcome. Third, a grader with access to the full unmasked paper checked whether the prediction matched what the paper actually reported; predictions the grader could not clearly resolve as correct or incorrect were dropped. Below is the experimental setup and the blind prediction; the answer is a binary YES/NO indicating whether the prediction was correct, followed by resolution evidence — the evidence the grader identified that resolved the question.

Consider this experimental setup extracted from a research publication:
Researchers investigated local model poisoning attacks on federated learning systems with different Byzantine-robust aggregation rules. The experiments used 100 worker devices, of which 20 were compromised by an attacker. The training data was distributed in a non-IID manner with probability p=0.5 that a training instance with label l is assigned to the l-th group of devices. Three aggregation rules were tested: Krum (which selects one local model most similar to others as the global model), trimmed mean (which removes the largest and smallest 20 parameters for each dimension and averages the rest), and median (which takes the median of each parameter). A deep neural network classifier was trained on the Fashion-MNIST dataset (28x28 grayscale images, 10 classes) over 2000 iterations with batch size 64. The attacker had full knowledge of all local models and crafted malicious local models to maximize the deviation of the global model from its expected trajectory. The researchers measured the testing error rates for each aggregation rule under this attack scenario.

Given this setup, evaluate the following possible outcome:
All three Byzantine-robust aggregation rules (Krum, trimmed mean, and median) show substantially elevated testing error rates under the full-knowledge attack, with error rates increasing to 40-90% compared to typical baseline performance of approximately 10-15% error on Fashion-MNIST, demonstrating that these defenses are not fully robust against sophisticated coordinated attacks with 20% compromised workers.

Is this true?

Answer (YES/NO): NO